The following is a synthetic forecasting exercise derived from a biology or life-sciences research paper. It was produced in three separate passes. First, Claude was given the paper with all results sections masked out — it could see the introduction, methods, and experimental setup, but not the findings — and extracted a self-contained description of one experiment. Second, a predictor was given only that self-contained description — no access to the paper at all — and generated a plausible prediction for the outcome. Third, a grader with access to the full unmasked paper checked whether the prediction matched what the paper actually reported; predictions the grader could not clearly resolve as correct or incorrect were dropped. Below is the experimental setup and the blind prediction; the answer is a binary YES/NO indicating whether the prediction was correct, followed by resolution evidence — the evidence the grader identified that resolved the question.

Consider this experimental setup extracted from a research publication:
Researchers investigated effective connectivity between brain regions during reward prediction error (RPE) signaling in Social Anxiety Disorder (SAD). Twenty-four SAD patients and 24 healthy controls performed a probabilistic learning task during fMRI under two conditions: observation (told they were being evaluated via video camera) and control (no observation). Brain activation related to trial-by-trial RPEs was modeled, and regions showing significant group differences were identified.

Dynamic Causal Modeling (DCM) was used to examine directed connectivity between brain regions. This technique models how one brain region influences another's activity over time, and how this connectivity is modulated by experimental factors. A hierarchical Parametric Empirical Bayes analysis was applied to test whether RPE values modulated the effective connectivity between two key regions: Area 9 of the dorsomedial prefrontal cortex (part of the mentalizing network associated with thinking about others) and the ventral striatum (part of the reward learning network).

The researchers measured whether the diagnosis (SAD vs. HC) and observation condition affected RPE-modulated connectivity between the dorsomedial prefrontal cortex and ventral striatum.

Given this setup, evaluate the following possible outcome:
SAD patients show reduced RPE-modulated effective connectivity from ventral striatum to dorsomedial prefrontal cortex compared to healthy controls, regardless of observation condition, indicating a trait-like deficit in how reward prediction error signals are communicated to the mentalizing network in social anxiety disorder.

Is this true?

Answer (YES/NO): NO